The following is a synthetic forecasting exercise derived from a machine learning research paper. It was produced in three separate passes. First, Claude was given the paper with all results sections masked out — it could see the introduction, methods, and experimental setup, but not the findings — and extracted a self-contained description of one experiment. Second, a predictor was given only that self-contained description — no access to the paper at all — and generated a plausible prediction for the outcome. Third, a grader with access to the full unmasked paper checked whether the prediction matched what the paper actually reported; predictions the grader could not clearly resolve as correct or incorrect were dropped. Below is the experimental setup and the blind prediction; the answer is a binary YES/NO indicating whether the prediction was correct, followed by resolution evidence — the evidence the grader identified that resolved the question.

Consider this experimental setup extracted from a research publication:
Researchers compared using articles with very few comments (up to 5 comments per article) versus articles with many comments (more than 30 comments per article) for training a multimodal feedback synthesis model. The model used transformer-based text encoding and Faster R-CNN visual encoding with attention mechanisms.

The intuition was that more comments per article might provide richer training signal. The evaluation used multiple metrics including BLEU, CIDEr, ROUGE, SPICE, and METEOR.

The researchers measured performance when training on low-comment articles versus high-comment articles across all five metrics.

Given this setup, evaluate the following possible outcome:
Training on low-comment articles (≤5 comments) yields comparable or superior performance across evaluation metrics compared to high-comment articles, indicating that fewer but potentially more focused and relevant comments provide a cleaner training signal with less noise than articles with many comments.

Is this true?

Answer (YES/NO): NO